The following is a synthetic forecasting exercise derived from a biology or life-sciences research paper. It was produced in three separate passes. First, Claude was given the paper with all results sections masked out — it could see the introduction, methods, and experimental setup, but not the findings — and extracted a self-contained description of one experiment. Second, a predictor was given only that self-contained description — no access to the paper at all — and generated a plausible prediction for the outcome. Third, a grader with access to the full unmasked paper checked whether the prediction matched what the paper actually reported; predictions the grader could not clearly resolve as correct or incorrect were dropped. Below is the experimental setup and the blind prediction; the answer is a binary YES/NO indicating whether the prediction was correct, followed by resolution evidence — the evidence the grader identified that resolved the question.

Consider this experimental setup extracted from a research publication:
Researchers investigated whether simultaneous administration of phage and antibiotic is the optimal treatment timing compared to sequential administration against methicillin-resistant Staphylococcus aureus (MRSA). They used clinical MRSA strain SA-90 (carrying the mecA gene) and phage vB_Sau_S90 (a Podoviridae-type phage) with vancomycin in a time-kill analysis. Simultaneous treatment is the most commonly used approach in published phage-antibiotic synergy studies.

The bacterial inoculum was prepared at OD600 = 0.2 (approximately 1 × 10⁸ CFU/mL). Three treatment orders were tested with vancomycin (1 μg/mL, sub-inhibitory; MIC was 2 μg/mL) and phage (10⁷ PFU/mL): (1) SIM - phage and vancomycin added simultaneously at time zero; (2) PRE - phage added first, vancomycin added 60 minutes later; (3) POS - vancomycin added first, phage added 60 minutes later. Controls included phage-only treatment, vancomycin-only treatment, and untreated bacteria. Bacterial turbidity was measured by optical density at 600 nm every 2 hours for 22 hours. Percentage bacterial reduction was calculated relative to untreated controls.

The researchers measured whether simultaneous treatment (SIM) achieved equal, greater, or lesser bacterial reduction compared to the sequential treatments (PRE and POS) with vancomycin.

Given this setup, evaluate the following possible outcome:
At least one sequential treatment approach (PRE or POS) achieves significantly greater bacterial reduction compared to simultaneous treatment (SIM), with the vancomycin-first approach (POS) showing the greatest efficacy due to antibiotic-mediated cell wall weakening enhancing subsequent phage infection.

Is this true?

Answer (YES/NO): NO